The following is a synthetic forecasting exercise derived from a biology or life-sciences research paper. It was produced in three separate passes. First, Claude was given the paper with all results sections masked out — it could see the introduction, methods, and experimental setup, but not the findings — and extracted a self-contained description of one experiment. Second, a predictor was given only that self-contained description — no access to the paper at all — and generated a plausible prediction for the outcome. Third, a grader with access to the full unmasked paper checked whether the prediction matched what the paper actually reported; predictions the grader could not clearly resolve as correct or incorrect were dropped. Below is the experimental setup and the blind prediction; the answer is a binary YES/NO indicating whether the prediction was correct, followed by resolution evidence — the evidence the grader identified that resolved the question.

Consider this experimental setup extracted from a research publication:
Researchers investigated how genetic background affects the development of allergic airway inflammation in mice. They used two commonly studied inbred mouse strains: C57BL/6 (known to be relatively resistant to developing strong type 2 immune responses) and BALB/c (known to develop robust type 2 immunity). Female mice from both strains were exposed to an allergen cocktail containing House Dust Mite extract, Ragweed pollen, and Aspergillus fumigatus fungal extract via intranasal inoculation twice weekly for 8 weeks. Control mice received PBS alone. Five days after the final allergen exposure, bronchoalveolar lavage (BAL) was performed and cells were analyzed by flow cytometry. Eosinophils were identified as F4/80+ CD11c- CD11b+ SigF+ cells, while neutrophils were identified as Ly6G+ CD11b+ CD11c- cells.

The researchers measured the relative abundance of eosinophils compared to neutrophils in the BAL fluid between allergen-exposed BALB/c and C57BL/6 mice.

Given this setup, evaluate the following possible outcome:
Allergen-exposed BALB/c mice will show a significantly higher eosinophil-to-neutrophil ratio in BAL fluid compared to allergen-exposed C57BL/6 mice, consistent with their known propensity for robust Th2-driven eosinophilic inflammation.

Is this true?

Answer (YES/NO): NO